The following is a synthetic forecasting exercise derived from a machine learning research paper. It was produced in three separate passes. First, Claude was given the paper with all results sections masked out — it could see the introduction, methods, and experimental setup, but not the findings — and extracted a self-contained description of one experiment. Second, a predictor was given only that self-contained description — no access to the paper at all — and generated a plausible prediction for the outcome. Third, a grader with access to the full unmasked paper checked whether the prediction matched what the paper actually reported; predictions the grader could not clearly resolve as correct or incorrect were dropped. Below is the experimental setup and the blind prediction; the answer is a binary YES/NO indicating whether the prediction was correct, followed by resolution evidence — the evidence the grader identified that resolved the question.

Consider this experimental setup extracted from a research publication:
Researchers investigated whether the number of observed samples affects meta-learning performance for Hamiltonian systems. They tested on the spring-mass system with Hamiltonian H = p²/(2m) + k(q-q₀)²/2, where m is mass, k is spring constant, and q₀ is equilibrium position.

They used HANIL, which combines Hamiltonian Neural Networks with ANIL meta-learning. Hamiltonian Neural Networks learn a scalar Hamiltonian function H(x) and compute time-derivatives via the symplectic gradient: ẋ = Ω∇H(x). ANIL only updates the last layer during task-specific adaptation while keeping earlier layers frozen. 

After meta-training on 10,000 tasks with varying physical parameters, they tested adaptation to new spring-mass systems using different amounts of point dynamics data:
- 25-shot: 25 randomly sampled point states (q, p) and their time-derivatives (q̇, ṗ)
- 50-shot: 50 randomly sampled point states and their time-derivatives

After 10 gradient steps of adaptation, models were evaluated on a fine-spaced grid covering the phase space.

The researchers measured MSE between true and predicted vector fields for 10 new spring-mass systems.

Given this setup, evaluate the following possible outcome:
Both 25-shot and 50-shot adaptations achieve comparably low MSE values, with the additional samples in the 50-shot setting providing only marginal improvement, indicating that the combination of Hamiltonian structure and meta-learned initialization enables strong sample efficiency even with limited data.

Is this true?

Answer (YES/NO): NO